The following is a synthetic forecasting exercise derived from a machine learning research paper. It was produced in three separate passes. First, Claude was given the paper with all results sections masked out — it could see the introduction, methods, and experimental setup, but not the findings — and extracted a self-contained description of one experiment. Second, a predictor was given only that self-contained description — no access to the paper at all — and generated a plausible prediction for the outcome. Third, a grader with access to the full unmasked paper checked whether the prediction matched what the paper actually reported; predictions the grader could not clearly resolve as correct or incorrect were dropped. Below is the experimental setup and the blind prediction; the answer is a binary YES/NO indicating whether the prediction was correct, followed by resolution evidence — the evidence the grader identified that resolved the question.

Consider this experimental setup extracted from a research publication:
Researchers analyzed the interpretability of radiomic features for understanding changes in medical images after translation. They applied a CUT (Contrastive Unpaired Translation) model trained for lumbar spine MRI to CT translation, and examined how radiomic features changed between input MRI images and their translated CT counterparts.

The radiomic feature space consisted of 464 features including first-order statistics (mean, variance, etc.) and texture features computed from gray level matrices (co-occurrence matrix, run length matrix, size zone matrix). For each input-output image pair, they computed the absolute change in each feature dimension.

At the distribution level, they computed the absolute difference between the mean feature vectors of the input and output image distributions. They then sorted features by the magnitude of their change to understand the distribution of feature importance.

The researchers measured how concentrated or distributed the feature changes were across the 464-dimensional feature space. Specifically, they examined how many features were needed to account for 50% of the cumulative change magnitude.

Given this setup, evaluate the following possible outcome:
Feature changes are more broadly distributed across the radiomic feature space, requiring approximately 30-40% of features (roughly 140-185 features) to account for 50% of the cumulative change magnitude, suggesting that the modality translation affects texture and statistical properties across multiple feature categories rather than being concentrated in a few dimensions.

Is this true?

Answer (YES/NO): NO